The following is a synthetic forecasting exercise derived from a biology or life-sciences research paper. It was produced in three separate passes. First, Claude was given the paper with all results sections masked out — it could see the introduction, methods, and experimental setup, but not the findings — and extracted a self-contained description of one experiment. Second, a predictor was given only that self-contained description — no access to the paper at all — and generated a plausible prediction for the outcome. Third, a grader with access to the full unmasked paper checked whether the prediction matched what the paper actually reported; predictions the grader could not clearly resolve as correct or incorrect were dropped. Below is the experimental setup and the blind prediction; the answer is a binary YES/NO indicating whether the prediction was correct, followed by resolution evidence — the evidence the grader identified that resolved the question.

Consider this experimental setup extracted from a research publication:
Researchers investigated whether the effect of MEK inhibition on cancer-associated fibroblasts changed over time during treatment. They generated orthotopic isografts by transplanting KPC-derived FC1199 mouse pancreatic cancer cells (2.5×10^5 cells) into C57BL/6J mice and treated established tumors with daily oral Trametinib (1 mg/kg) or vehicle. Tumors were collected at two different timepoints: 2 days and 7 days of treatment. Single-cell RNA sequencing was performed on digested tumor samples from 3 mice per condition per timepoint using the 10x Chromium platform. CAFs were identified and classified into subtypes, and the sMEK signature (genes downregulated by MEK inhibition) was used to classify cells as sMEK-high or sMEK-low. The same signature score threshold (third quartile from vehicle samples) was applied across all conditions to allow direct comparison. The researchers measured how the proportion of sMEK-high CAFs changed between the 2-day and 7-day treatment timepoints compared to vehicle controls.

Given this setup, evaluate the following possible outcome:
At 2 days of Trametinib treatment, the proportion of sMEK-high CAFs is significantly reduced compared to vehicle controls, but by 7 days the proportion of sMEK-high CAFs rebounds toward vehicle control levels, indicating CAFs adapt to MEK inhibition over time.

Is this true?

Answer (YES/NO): YES